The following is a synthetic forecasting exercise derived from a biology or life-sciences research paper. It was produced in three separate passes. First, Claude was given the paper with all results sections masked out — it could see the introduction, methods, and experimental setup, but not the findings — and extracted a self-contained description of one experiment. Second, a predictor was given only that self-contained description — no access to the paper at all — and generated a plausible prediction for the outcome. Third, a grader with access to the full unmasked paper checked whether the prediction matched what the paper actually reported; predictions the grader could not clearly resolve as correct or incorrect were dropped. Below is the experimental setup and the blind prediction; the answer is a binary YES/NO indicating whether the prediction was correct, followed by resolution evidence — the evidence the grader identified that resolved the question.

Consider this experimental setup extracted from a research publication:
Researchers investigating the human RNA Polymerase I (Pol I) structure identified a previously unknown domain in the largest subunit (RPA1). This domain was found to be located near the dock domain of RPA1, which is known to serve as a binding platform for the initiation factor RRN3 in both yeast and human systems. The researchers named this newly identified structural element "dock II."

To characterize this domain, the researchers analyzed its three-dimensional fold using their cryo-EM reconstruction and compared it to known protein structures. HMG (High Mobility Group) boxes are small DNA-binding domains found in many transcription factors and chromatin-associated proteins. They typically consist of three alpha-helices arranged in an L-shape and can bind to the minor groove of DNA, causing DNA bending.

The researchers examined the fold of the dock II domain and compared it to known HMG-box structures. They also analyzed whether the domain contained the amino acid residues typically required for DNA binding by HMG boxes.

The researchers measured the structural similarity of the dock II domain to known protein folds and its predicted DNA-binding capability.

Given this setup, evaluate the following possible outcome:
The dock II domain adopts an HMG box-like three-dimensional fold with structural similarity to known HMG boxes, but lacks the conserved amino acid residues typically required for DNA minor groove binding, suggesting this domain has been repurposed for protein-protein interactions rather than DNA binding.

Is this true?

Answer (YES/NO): YES